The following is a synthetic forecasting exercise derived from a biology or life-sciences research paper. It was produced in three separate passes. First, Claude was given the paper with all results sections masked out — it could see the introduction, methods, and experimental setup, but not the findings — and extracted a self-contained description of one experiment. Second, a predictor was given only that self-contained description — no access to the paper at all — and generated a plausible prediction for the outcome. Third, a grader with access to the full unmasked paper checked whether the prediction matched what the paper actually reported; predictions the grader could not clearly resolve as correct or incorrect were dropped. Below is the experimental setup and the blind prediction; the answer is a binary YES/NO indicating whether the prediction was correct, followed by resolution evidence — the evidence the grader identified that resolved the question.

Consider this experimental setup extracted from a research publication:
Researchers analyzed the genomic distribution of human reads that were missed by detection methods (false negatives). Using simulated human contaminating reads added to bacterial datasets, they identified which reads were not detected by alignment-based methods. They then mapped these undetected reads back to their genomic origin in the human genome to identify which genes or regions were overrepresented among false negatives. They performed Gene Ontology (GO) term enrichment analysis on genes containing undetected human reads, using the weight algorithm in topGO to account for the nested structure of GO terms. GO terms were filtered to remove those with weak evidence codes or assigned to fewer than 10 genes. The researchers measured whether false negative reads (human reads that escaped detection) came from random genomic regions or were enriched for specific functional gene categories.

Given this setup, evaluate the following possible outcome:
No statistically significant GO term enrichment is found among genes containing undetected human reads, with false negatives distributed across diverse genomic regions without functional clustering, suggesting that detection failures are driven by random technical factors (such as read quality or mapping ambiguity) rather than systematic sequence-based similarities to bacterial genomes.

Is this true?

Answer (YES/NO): NO